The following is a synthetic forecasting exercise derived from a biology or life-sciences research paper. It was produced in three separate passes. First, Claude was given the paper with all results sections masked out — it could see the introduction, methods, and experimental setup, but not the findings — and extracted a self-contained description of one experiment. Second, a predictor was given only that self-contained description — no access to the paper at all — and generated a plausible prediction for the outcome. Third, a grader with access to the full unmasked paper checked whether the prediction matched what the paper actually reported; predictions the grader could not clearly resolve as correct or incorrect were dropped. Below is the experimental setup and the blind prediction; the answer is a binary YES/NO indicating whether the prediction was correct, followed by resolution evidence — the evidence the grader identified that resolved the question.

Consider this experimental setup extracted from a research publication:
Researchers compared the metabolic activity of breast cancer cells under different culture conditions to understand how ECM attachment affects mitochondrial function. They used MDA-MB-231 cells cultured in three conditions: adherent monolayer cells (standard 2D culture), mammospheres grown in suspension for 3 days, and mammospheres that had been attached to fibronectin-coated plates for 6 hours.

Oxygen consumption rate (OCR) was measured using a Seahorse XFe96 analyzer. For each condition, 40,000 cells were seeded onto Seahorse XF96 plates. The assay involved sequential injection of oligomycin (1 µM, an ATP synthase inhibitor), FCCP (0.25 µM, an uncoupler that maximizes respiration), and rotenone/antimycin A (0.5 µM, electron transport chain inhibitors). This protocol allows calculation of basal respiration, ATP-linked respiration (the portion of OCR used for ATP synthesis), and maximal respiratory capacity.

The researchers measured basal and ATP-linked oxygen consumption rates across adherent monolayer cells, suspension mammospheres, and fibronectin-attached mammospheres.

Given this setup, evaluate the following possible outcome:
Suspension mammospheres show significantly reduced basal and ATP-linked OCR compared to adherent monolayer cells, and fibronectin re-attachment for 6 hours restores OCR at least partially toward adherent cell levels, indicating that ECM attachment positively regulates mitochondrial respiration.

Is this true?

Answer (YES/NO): YES